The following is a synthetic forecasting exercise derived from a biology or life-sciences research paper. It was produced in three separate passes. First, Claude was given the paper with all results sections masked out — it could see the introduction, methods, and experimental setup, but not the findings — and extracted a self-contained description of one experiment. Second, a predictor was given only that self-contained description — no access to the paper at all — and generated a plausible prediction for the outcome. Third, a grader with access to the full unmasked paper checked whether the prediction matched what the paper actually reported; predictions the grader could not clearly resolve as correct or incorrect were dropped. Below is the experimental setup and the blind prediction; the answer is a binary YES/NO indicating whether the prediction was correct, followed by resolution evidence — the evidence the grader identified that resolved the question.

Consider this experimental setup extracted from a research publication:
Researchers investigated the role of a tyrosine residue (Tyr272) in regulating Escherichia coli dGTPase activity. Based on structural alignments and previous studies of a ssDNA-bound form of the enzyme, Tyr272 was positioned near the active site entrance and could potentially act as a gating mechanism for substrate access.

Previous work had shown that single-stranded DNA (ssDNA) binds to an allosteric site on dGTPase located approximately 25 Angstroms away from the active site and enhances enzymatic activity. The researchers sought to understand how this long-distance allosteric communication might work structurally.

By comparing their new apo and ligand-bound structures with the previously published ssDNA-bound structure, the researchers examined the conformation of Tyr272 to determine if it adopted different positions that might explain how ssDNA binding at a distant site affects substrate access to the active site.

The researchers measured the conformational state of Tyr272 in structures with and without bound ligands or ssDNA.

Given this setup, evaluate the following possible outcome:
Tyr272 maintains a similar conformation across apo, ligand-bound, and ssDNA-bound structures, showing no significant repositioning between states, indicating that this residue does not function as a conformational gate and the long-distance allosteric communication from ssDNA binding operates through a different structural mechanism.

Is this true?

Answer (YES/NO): NO